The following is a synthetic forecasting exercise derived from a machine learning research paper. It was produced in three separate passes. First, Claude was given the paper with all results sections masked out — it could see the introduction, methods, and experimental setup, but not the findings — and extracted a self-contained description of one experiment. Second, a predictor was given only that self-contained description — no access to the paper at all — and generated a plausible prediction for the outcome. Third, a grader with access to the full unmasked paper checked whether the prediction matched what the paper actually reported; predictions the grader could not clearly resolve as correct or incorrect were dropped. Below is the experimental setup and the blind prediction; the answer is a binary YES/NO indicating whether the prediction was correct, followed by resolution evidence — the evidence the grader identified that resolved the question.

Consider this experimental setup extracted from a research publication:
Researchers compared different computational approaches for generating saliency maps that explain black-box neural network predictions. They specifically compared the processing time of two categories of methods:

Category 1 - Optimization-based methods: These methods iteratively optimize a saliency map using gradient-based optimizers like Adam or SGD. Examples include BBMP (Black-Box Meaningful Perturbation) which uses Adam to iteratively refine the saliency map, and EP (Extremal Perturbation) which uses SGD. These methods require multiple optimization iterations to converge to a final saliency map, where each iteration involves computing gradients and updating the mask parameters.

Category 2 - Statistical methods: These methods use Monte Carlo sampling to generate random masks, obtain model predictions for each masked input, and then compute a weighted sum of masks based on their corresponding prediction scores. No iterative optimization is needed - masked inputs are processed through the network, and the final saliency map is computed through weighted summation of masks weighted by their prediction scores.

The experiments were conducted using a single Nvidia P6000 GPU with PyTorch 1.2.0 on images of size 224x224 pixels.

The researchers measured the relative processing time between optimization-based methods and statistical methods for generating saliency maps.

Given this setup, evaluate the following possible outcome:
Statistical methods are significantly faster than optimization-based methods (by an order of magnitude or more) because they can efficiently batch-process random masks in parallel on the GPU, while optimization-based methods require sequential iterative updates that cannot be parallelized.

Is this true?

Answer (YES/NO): YES